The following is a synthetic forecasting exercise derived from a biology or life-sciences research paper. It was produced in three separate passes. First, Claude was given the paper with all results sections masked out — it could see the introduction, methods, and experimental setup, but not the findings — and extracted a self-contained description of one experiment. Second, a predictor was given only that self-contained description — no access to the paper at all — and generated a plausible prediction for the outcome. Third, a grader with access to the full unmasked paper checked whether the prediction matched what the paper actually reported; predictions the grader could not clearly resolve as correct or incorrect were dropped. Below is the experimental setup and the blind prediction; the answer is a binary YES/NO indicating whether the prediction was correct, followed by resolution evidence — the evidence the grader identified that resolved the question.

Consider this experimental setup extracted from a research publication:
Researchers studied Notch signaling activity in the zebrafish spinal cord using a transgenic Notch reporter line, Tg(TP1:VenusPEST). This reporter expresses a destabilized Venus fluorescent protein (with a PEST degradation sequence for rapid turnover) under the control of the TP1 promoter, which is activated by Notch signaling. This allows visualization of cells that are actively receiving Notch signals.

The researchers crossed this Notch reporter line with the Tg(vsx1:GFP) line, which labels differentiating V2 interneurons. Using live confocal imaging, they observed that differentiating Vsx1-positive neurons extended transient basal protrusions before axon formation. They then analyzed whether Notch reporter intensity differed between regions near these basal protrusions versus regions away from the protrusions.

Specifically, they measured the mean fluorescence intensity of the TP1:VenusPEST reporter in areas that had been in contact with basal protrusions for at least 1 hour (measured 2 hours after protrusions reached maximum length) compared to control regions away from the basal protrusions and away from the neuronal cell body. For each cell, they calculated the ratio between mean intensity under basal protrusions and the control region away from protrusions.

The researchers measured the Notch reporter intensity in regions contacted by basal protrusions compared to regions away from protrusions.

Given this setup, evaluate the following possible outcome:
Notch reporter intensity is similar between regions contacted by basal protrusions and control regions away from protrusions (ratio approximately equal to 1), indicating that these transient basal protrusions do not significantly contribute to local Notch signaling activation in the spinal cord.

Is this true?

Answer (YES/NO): NO